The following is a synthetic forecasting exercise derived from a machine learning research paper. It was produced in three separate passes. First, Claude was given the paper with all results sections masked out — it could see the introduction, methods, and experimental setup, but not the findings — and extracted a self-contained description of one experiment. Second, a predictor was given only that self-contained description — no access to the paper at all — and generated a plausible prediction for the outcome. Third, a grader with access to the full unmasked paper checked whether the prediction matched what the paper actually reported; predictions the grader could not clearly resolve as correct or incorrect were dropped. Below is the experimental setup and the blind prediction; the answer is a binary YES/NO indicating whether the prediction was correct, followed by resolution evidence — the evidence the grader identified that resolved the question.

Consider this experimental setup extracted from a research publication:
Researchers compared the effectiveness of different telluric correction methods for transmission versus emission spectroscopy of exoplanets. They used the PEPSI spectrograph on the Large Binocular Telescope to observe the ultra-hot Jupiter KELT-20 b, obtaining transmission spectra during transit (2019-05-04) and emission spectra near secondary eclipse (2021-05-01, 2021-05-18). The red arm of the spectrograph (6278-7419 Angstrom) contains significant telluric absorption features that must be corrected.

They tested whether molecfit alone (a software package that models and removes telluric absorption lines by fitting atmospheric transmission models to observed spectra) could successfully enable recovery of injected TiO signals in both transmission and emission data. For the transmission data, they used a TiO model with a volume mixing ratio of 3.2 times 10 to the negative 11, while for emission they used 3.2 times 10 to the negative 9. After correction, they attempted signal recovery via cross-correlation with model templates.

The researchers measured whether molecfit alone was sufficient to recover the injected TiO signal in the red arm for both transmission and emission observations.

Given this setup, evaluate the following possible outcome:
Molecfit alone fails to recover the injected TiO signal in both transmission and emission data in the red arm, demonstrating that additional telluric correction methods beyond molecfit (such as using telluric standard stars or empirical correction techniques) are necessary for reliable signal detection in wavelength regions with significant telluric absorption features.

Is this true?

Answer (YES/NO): NO